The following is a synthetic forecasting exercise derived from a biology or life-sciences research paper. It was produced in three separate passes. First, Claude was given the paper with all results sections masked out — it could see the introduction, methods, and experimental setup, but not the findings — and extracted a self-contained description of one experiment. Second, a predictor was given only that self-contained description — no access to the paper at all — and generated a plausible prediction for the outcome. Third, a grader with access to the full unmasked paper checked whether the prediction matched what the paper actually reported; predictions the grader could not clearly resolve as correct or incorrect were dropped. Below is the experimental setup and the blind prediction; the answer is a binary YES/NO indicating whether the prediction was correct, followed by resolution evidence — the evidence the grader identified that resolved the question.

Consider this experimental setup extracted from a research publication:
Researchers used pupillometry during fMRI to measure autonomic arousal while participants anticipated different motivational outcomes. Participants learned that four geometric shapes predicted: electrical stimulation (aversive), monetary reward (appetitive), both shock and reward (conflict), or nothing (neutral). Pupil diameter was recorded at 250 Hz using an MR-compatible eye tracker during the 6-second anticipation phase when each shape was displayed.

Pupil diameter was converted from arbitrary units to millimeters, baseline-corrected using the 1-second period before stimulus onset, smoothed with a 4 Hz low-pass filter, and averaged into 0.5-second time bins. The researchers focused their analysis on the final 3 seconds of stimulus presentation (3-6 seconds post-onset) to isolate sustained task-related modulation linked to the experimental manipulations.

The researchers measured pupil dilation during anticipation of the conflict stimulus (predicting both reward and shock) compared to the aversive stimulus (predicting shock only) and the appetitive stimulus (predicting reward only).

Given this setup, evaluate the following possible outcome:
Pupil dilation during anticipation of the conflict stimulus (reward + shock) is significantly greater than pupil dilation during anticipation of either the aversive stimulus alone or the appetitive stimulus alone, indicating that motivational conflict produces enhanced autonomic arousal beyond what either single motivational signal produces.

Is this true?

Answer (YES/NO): NO